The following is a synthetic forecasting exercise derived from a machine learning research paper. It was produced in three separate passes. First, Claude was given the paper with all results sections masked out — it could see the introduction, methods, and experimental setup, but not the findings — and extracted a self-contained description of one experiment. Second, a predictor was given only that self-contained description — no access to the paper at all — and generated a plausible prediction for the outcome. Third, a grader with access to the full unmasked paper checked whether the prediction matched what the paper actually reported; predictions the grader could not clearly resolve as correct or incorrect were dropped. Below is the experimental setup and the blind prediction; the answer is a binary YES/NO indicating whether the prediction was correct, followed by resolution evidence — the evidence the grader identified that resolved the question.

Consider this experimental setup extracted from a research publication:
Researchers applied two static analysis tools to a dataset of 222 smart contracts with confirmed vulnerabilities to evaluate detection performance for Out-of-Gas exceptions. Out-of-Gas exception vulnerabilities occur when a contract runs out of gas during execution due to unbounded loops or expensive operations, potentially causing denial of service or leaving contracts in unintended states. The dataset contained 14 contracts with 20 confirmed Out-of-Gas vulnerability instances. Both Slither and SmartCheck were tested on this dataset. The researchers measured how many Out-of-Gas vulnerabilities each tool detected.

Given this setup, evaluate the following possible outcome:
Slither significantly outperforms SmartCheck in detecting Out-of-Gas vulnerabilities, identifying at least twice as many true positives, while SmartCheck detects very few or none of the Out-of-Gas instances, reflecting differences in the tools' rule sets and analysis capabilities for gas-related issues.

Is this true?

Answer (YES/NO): NO